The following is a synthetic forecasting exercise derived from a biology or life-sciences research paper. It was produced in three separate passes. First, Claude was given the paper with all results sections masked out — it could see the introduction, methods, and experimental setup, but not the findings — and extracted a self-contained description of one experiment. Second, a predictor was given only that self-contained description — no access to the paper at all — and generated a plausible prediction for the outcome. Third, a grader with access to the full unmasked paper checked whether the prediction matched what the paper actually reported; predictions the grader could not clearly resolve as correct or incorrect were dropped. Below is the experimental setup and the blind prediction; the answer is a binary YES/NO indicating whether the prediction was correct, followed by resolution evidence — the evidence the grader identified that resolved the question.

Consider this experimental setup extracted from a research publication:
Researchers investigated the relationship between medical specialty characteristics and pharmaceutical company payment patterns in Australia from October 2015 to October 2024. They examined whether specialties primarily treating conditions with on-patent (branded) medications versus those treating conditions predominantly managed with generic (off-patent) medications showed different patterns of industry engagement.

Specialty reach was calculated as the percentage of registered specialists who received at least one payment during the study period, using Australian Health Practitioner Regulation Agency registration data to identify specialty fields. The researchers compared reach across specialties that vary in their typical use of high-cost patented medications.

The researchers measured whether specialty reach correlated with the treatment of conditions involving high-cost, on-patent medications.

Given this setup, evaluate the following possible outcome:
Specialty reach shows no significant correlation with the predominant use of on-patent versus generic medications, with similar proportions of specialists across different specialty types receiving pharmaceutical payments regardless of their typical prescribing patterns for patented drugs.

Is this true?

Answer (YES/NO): NO